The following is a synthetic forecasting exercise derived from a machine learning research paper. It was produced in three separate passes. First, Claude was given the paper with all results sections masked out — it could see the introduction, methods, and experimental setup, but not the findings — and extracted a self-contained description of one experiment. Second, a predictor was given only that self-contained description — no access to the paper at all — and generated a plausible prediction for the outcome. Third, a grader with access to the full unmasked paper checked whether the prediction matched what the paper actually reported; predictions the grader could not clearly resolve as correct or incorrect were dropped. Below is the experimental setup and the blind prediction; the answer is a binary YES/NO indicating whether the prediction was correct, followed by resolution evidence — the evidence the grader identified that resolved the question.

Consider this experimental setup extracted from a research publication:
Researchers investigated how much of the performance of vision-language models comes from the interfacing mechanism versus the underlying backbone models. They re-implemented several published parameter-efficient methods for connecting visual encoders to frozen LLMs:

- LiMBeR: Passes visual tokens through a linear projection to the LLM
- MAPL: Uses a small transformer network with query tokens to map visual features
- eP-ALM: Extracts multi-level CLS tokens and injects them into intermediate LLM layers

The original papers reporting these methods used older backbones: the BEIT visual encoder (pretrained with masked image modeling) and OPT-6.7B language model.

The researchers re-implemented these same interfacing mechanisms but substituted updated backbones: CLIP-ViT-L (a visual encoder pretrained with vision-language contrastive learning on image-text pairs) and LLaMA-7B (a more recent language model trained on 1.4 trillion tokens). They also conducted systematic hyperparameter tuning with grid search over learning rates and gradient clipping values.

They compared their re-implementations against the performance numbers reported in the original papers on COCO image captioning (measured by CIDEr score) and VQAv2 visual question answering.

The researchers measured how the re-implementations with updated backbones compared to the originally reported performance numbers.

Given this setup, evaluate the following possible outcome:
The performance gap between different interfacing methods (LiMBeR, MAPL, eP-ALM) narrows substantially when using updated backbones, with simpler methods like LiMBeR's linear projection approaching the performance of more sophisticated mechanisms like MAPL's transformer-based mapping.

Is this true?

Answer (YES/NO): NO